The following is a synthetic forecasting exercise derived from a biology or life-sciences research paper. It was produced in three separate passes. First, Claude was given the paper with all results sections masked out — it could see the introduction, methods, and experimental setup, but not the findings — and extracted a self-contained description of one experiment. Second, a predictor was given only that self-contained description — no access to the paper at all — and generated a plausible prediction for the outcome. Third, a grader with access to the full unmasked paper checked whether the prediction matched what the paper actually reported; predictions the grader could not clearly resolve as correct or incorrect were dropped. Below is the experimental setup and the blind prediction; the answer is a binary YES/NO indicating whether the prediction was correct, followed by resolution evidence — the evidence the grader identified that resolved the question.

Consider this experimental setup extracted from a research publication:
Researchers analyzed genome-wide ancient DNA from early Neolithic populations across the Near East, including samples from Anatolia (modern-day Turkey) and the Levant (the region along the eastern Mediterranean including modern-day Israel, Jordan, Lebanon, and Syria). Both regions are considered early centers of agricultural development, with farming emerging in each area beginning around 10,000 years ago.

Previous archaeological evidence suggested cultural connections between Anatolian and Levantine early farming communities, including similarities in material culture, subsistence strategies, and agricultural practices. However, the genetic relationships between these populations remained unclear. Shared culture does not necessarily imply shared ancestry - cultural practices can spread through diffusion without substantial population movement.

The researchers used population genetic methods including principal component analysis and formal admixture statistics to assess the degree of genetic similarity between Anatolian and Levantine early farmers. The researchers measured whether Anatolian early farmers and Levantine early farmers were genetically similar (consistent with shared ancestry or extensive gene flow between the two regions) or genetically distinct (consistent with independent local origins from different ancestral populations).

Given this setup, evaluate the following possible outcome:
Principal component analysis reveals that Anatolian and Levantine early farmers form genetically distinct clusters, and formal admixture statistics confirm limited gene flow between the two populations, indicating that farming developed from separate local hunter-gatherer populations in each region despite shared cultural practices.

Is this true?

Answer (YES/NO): NO